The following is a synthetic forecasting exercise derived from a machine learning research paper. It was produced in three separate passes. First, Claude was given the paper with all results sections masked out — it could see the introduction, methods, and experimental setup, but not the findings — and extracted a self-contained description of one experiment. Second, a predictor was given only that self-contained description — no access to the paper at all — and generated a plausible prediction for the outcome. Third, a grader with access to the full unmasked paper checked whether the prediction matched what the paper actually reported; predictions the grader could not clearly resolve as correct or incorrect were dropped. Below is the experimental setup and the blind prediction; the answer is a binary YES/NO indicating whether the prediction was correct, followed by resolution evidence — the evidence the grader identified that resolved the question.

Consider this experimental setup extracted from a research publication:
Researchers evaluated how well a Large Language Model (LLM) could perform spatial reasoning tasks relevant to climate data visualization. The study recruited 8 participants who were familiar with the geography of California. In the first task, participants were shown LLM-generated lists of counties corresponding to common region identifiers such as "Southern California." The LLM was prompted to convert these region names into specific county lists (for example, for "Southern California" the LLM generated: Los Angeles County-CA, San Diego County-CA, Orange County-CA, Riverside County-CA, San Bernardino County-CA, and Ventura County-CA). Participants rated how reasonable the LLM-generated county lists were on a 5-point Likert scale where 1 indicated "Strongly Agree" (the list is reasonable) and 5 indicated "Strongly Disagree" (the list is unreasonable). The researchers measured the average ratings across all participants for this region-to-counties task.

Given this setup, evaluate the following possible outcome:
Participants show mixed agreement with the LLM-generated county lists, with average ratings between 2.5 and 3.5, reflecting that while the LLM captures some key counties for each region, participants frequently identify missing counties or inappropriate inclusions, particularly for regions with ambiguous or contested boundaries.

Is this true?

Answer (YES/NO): NO